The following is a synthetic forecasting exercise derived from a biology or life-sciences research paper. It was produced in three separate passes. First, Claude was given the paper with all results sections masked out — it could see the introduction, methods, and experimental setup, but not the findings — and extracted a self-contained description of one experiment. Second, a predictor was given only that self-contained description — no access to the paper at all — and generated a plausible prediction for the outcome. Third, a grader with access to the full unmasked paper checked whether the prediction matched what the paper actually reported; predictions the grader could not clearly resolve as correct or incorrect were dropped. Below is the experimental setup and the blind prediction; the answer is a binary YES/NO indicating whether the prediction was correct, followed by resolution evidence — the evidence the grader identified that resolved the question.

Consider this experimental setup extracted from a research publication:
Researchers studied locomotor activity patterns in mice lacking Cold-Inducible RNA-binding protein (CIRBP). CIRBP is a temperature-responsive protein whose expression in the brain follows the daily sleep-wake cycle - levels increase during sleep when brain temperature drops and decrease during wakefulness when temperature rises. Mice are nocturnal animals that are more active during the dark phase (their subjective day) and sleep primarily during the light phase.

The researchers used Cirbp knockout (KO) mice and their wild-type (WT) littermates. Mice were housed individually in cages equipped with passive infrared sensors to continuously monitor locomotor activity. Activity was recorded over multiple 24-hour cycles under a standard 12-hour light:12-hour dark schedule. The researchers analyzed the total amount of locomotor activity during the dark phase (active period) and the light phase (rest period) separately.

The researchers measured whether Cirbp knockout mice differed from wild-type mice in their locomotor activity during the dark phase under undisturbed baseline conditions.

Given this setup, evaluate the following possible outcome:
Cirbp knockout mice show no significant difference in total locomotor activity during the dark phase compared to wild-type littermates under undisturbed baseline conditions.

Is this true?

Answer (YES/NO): NO